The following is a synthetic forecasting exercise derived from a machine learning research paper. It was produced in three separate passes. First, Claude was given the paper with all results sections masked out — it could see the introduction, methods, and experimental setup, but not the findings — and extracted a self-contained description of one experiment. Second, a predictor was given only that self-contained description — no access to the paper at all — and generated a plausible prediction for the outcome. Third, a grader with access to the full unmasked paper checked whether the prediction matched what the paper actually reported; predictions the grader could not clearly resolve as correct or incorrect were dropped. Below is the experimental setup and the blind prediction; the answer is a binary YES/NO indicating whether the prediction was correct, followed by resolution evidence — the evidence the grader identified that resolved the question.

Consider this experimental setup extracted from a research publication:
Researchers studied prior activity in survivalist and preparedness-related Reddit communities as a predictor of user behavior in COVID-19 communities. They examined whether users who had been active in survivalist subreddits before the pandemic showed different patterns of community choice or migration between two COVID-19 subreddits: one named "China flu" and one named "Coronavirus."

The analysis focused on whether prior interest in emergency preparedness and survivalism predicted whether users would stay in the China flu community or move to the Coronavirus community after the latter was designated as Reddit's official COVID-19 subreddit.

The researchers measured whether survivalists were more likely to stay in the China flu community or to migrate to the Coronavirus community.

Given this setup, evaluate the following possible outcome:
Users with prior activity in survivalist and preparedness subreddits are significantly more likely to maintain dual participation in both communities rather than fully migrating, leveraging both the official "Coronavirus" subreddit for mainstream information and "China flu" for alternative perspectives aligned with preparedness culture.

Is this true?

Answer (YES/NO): NO